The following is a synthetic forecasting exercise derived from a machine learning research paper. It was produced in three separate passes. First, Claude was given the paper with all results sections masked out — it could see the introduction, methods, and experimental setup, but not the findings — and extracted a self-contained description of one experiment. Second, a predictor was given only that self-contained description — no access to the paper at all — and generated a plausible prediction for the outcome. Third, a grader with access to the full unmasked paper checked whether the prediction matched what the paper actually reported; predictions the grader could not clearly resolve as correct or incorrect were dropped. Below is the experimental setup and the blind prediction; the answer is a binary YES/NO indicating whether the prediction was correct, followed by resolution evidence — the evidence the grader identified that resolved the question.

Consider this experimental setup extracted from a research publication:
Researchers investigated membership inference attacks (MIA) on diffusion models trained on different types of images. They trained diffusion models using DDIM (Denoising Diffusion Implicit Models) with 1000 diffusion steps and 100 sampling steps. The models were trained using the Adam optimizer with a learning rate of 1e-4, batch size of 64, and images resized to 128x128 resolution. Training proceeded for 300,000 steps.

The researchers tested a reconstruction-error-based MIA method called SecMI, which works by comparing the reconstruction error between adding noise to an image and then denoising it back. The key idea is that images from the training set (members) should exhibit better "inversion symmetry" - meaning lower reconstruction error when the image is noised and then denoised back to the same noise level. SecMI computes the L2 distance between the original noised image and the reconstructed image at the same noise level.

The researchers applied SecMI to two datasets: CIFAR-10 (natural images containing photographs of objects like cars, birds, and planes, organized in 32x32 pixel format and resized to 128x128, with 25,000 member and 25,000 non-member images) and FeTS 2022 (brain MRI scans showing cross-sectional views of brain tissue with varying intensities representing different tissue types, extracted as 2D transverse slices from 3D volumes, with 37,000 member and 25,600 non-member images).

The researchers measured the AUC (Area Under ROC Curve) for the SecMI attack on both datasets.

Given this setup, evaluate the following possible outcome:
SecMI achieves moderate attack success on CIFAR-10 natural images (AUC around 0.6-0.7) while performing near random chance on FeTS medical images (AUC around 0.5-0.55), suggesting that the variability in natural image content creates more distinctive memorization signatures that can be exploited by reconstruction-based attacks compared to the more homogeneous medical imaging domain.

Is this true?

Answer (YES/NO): NO